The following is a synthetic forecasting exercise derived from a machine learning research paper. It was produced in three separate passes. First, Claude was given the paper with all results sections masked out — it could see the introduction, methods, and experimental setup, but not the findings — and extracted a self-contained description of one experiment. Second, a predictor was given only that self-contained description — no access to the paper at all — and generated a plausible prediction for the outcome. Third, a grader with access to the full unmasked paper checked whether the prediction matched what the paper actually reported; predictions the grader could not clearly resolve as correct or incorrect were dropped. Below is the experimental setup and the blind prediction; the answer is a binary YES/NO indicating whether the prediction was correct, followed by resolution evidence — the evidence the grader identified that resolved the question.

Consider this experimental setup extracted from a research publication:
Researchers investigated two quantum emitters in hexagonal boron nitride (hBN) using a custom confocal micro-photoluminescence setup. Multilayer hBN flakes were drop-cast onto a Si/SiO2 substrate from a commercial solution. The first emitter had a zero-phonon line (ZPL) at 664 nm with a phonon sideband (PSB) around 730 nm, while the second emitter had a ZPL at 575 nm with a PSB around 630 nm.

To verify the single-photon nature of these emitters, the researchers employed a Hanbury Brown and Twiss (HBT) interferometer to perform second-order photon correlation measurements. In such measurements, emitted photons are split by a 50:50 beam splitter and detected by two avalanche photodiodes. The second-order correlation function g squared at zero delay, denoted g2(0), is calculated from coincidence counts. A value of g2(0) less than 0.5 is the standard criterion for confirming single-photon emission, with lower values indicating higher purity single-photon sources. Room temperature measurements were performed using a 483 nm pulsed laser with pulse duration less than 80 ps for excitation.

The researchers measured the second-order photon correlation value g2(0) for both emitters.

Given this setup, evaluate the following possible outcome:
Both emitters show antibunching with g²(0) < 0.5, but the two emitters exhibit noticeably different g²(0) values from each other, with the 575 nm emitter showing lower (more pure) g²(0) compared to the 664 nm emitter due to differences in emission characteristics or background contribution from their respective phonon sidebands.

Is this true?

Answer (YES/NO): NO